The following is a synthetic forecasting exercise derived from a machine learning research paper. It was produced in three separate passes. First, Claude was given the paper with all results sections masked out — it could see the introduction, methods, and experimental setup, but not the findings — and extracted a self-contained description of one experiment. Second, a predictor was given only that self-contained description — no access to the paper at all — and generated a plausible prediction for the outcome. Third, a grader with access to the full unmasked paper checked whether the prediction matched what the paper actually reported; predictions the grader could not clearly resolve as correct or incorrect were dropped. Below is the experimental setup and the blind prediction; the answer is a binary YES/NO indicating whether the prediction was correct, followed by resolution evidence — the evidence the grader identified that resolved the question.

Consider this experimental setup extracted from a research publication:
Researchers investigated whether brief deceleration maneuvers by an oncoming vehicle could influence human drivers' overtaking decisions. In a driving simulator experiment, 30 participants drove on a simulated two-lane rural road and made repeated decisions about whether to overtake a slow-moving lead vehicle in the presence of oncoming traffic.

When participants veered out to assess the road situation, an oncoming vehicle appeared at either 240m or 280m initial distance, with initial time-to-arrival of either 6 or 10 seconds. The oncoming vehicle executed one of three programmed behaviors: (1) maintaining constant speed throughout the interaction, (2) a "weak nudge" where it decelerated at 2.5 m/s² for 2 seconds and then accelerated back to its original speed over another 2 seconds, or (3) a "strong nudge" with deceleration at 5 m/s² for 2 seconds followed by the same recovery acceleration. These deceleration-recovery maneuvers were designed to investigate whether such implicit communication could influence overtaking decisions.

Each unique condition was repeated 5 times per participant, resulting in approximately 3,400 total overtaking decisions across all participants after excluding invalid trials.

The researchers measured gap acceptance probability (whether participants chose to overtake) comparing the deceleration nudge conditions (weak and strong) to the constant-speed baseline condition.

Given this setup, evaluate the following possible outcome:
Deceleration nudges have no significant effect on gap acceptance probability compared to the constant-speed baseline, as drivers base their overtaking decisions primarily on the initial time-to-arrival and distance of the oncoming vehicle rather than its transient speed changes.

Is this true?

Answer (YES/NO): YES